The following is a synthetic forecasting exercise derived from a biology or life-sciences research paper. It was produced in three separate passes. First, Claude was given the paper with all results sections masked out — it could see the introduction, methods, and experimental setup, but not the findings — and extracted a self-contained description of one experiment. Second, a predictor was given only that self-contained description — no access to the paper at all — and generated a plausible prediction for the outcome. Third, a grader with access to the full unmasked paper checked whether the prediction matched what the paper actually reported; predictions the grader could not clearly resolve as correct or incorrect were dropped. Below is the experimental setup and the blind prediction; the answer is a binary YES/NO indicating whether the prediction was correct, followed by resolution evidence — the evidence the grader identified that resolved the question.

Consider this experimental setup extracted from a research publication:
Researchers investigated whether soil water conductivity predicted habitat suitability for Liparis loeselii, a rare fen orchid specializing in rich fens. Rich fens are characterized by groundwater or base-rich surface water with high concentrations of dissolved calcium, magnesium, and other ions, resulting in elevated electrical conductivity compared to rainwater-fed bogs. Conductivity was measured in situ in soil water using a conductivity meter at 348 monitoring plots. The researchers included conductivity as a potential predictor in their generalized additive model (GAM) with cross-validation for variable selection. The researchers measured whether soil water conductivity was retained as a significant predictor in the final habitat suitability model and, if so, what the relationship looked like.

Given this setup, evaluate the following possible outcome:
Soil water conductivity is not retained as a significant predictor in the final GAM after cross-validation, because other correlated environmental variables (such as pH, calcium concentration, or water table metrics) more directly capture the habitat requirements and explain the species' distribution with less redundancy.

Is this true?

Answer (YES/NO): NO